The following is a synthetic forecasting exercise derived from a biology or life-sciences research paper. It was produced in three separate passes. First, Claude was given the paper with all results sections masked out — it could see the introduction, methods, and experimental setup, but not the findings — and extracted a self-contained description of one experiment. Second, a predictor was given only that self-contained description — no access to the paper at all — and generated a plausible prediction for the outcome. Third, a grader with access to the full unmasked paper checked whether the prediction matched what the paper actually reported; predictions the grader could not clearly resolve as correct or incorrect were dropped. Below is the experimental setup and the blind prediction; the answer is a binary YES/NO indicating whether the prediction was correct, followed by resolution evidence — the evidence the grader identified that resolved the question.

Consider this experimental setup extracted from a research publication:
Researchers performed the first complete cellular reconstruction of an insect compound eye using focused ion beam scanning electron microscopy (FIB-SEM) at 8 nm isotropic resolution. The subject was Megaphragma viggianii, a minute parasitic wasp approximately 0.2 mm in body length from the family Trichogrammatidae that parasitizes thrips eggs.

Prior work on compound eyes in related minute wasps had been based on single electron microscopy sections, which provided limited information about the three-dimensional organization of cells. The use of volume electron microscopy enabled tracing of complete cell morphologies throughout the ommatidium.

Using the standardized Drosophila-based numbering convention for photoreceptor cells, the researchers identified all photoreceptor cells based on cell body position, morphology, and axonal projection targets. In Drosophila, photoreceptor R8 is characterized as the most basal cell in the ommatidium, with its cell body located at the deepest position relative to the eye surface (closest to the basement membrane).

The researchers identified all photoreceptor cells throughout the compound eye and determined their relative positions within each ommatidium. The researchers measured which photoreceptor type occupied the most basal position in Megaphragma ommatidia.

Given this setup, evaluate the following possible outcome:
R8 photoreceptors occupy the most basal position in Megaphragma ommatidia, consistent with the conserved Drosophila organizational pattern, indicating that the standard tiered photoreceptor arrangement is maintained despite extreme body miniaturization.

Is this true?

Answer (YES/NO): YES